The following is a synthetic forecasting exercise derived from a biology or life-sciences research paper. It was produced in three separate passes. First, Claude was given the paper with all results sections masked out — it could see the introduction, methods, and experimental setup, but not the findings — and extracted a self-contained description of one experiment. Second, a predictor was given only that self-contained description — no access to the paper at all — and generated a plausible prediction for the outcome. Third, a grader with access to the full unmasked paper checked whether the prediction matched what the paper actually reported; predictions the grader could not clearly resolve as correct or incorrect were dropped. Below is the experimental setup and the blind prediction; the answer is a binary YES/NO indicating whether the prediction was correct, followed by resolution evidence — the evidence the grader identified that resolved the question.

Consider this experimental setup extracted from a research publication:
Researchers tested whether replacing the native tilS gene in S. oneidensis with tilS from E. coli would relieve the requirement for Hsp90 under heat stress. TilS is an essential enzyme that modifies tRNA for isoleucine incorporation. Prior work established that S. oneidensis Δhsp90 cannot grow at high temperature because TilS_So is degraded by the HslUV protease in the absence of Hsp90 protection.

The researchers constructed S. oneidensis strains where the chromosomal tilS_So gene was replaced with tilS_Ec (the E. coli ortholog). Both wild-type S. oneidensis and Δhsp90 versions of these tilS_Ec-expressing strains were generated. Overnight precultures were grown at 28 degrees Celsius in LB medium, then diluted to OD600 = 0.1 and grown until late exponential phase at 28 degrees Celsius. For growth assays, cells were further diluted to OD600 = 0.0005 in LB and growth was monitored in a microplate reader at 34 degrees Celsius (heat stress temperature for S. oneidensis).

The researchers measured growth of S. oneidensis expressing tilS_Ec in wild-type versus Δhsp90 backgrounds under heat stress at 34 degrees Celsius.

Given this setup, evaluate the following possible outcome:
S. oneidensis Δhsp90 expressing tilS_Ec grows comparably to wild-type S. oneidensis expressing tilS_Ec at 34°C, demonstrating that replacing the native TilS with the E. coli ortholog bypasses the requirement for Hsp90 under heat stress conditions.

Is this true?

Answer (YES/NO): YES